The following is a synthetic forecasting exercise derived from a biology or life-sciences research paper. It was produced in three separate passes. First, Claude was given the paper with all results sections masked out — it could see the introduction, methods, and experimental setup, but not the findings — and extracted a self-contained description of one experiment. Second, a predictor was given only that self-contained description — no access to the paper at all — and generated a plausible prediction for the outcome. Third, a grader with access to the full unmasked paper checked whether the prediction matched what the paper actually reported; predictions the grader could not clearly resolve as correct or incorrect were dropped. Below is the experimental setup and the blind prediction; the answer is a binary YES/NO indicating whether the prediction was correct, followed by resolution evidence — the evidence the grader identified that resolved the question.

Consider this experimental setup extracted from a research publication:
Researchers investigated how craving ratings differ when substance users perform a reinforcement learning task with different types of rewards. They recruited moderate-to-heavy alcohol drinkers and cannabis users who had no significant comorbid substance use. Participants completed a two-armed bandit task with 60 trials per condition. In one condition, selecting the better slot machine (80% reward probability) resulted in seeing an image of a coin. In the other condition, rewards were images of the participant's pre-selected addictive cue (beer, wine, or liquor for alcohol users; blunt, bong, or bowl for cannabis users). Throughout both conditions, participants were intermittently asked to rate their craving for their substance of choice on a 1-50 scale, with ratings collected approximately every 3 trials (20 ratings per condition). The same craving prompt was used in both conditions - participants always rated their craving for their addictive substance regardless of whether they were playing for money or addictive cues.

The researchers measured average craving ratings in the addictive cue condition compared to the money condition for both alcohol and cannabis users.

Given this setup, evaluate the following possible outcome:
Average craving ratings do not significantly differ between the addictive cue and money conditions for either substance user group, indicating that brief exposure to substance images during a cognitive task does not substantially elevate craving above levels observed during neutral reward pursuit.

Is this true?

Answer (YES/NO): NO